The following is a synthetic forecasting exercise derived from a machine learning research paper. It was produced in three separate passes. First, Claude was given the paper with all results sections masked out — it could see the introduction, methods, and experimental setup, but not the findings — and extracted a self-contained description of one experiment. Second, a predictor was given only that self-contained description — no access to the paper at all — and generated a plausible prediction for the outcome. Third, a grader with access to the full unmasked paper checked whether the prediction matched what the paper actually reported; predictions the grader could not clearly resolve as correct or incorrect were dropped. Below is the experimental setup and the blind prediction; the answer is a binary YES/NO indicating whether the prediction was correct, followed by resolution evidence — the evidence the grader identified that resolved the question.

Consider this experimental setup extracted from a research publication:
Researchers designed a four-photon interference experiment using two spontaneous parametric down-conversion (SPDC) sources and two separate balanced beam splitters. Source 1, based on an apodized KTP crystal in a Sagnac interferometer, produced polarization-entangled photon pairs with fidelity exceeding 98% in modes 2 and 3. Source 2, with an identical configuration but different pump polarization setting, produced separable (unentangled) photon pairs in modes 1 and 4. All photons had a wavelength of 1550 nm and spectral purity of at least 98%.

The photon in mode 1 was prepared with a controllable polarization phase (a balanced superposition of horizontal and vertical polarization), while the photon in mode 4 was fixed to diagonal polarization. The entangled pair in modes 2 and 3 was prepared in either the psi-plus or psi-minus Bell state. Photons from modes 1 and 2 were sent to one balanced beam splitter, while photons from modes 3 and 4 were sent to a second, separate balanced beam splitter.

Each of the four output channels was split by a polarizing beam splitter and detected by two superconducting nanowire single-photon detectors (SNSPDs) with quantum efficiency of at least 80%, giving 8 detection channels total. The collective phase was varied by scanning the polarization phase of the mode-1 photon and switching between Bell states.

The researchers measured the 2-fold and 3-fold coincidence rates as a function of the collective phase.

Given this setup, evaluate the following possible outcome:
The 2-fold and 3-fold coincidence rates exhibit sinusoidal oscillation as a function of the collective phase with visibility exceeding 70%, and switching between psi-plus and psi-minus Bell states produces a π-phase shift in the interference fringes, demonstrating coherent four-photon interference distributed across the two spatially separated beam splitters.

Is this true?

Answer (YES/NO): NO